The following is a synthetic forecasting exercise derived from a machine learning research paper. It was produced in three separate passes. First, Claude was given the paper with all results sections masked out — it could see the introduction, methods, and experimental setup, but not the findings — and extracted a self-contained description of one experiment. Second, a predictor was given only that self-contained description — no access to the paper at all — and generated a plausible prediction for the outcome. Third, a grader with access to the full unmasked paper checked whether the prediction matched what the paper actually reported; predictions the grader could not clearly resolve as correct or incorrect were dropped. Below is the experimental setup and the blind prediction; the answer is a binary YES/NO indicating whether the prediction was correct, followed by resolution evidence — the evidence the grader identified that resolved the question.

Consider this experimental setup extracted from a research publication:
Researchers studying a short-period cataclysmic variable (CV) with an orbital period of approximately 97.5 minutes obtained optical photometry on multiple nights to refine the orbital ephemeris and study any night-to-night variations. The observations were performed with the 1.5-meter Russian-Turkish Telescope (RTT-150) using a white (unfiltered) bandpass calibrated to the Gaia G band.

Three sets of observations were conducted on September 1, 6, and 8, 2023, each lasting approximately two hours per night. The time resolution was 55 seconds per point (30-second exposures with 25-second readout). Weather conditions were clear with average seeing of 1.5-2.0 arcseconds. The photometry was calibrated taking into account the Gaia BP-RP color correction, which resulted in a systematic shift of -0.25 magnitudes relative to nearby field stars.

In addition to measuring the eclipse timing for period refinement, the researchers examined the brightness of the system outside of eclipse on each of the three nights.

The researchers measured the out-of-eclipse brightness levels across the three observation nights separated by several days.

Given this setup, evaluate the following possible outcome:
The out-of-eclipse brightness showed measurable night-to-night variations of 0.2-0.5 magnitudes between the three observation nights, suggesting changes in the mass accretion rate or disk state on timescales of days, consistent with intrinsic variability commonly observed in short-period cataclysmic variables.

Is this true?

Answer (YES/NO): YES